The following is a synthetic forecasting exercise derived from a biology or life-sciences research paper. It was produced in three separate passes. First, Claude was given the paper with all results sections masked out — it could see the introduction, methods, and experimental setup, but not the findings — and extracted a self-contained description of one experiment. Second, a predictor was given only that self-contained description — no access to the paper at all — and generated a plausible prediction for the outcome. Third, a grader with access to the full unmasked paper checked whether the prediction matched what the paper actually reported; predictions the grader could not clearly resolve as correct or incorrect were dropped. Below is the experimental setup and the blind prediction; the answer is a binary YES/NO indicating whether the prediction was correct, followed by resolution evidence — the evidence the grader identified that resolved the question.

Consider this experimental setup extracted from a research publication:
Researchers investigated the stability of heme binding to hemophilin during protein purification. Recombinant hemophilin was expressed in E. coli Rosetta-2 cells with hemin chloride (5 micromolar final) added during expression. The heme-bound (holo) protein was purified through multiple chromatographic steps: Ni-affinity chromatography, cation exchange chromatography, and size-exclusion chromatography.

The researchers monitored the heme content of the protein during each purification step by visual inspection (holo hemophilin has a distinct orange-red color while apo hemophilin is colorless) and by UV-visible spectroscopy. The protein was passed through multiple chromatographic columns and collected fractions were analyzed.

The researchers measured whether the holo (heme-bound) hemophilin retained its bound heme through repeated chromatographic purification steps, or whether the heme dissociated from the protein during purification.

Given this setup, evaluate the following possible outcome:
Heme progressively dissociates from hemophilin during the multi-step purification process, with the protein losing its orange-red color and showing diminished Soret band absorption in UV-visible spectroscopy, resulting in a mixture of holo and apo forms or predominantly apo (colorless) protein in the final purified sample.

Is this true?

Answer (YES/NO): NO